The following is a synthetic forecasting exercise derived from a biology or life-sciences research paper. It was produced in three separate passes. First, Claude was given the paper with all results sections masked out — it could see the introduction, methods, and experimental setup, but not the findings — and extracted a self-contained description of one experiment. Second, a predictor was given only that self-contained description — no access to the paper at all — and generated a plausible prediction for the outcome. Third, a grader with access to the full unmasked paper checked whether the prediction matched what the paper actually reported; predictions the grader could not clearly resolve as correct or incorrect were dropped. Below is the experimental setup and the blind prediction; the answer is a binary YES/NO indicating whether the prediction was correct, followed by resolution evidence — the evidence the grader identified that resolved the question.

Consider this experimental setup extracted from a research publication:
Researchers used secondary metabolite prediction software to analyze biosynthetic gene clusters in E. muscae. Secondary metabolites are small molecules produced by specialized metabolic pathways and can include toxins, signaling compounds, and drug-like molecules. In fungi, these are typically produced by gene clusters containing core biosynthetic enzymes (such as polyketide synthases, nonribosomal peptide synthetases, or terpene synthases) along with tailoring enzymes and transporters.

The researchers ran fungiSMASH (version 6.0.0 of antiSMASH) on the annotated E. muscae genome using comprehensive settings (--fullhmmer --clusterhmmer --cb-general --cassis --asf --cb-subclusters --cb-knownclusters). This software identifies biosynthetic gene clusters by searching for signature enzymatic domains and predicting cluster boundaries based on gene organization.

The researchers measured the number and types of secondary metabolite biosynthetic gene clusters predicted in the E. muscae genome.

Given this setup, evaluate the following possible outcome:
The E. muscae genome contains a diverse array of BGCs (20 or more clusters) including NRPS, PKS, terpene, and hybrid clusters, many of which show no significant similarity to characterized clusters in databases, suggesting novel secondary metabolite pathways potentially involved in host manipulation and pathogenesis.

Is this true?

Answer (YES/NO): NO